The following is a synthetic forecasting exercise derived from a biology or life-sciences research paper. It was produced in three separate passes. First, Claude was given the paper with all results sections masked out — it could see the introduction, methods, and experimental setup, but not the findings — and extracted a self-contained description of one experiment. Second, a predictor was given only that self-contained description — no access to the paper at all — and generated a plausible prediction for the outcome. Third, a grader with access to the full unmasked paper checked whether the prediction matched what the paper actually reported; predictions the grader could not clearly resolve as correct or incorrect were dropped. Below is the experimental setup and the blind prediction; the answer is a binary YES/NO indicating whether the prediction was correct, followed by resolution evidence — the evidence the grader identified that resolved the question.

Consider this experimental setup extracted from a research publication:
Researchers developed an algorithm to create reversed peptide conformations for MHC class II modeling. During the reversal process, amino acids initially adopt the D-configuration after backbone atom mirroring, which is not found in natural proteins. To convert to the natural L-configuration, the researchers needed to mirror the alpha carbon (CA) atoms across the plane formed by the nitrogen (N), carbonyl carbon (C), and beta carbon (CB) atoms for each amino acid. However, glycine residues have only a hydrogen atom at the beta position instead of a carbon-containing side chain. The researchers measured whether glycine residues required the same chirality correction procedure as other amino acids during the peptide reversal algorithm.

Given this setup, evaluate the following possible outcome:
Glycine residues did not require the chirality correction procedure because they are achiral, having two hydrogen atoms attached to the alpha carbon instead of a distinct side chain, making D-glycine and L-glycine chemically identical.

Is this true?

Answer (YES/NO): YES